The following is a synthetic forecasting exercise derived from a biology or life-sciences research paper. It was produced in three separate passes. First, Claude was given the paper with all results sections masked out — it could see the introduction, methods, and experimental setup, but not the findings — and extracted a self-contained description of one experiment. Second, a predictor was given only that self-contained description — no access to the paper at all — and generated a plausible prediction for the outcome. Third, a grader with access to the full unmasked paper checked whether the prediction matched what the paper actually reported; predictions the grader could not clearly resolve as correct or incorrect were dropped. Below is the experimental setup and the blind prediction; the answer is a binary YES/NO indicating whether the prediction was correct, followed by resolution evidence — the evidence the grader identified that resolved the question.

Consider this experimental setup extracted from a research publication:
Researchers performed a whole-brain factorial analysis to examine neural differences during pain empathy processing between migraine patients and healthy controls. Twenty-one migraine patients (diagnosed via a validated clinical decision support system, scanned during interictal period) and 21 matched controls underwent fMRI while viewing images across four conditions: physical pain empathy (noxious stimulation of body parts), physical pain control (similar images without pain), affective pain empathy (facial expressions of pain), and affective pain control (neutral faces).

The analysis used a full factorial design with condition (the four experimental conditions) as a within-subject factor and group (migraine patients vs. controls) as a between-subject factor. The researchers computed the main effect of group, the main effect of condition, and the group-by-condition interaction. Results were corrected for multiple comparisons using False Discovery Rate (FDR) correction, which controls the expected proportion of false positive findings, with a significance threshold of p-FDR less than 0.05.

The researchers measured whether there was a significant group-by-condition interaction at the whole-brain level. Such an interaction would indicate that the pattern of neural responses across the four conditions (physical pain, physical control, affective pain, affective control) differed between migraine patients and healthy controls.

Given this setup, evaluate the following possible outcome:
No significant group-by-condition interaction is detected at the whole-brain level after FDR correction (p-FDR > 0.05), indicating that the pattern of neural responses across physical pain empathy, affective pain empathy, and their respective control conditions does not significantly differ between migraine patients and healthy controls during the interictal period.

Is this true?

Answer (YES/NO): YES